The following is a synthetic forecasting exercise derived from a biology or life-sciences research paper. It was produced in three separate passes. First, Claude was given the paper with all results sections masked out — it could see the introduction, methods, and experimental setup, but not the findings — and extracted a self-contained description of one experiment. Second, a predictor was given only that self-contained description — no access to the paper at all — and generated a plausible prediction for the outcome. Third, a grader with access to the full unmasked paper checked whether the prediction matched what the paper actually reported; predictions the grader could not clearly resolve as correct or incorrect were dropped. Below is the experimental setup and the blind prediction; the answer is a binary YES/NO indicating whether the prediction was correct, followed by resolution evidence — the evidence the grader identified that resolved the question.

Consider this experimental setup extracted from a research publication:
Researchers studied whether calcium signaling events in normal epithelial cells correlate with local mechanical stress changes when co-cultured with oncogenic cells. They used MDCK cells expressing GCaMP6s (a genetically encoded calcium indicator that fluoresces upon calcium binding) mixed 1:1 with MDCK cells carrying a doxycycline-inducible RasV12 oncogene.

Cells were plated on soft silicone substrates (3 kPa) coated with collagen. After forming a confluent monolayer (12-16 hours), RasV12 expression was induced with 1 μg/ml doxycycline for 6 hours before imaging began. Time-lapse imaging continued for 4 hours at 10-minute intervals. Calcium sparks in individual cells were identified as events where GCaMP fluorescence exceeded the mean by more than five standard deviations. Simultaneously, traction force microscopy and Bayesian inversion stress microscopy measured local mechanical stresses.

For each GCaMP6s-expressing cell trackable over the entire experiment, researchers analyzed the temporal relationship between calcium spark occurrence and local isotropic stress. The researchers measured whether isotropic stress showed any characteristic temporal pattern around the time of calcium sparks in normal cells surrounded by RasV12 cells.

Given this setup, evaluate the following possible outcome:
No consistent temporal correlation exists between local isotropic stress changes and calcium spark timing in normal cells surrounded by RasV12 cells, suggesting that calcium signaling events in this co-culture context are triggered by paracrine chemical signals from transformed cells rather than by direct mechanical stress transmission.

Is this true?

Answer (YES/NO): NO